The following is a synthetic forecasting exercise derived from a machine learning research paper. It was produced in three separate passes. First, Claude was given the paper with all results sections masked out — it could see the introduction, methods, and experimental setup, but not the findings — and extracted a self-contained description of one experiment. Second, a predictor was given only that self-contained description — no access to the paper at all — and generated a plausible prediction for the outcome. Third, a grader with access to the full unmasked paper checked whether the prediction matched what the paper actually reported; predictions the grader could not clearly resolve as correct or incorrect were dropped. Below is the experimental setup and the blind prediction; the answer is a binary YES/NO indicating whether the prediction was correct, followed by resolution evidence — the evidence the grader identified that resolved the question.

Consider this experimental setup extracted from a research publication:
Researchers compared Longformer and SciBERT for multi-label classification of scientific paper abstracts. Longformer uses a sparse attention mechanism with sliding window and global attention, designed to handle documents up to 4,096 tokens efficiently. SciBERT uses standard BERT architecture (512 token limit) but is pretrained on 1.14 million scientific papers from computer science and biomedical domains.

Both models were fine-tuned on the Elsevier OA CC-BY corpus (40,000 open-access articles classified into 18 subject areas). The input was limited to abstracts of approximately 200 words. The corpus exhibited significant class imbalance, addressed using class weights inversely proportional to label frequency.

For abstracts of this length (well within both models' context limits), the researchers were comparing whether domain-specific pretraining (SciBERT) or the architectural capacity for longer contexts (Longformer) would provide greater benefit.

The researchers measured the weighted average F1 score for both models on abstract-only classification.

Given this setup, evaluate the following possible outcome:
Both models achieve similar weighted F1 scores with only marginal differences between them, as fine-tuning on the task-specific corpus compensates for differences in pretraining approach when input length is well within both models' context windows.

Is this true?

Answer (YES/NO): YES